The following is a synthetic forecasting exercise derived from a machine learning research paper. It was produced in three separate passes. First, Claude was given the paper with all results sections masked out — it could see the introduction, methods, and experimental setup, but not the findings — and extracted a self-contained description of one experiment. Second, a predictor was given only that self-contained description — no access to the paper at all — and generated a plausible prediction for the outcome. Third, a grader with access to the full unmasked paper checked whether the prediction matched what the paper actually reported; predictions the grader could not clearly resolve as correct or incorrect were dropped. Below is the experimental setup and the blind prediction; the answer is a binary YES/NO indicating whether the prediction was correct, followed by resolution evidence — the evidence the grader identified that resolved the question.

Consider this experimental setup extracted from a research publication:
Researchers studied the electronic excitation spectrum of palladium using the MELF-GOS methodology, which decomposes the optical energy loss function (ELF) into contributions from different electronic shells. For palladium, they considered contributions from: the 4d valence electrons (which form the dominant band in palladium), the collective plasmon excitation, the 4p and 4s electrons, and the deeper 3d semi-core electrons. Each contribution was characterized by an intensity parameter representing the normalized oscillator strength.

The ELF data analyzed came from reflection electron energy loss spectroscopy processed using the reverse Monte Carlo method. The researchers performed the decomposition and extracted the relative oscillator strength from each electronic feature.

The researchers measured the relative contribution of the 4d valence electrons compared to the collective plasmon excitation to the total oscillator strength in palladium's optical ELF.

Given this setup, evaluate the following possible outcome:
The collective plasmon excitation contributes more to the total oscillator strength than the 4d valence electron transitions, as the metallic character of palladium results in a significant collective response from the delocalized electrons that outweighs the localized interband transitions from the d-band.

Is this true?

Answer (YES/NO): NO